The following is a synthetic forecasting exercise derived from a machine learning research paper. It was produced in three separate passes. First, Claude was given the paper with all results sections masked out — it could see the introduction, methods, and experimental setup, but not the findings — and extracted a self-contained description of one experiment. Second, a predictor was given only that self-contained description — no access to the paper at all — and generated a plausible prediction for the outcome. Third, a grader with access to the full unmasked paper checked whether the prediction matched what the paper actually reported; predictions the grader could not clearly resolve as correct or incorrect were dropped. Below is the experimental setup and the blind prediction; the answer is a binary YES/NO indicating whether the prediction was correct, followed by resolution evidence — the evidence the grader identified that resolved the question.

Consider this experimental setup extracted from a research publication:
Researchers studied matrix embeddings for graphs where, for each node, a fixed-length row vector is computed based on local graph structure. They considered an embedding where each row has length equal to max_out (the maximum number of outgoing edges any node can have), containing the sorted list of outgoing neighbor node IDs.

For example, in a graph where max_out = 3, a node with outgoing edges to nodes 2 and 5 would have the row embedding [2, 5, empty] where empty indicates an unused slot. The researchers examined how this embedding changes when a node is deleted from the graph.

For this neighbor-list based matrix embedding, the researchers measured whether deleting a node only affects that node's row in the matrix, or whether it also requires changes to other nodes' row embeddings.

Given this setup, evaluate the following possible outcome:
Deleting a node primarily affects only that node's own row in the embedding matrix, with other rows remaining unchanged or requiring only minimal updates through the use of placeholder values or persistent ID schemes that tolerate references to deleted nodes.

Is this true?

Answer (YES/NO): NO